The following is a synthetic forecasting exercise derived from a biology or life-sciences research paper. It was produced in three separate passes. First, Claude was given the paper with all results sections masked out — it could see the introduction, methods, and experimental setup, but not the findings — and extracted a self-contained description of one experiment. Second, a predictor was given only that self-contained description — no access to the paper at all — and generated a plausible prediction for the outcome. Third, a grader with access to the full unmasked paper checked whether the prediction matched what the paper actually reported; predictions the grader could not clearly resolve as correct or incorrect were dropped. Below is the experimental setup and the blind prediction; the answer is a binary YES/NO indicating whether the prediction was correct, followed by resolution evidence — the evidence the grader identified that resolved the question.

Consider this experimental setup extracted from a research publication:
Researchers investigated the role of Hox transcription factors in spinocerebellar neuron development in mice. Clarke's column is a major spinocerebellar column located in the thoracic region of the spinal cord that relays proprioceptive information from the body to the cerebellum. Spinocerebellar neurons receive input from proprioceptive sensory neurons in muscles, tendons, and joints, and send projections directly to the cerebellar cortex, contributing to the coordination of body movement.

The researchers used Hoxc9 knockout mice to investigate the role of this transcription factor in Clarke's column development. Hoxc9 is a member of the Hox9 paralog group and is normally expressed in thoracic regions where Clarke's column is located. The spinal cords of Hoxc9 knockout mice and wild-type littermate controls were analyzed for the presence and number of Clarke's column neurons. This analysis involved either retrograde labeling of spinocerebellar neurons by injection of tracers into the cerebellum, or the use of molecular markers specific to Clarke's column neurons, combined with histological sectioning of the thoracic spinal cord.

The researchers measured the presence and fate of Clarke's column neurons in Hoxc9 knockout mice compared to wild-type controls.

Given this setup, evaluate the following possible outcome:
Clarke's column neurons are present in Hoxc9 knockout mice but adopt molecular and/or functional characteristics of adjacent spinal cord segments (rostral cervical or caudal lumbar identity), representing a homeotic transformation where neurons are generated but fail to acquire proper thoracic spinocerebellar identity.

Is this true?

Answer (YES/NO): NO